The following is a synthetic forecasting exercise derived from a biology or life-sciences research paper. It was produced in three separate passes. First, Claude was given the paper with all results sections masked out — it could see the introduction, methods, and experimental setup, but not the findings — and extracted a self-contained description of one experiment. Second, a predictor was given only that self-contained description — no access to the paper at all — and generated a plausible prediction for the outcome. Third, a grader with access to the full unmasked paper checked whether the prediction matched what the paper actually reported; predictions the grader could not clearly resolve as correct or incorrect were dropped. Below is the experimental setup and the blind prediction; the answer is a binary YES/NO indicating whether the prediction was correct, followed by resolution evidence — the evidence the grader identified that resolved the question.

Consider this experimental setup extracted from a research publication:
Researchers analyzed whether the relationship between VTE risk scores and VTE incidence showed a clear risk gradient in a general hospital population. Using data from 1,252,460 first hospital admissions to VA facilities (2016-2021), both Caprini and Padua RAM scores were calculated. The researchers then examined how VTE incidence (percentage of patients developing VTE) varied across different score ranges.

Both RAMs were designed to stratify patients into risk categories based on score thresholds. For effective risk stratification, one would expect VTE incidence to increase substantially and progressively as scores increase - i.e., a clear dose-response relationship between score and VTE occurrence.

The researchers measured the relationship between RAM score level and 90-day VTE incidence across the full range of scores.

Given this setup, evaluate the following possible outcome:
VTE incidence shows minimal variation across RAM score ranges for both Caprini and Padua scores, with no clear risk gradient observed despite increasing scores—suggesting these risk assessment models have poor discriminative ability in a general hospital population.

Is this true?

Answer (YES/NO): NO